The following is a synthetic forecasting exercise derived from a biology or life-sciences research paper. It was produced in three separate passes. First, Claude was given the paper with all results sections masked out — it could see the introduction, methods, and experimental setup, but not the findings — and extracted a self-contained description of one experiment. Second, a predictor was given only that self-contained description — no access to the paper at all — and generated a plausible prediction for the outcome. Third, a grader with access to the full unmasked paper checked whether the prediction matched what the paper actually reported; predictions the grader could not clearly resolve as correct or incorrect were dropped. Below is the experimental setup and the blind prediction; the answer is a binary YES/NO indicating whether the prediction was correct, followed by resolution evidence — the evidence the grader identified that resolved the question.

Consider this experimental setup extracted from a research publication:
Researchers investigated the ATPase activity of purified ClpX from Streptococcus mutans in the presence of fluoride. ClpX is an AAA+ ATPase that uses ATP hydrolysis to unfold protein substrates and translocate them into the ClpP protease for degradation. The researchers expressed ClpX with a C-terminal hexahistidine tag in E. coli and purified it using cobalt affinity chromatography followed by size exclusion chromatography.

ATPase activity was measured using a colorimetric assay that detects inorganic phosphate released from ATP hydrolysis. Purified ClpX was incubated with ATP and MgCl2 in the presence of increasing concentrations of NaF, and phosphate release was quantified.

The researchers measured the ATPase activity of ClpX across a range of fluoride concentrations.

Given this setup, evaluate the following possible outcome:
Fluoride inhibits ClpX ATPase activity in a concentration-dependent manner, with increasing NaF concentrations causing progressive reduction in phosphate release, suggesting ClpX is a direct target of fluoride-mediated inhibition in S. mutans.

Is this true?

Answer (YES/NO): YES